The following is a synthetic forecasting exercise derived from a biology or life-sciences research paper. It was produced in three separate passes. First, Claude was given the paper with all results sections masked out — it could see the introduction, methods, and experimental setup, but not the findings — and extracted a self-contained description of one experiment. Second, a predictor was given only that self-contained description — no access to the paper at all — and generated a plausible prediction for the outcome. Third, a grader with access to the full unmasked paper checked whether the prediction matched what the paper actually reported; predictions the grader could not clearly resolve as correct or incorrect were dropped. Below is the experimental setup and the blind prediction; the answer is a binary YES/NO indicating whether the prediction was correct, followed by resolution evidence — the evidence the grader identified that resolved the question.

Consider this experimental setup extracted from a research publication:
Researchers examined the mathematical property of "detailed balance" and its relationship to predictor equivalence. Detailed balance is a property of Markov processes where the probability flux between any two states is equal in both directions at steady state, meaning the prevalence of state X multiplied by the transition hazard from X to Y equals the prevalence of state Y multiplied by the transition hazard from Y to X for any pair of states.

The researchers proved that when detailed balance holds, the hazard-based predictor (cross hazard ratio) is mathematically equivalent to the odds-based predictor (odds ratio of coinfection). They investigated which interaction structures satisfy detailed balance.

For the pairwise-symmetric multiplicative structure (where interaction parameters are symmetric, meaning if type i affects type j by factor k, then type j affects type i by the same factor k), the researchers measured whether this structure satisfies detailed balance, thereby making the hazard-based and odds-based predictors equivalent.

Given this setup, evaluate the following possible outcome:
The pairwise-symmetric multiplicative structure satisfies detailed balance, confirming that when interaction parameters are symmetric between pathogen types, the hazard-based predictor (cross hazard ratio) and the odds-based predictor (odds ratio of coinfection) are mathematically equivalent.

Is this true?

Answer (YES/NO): YES